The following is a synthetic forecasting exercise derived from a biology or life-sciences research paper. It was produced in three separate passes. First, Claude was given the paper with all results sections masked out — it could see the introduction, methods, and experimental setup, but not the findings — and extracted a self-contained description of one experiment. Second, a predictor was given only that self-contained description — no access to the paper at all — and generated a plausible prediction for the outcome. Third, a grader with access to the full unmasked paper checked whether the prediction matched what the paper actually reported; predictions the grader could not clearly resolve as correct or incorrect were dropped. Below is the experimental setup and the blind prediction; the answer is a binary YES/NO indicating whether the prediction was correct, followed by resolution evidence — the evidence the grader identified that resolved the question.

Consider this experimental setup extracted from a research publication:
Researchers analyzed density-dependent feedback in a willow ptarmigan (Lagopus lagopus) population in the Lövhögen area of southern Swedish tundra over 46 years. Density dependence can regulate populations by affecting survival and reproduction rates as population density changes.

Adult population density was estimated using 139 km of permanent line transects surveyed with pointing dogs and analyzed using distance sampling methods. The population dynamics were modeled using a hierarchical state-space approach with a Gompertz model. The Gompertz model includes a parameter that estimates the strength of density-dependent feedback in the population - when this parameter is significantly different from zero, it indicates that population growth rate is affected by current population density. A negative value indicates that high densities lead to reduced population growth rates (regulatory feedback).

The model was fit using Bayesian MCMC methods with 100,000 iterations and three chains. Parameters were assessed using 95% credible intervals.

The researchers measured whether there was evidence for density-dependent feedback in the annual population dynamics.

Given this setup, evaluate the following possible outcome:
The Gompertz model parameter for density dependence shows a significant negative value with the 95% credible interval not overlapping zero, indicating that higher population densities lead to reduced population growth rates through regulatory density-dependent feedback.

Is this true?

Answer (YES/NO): NO